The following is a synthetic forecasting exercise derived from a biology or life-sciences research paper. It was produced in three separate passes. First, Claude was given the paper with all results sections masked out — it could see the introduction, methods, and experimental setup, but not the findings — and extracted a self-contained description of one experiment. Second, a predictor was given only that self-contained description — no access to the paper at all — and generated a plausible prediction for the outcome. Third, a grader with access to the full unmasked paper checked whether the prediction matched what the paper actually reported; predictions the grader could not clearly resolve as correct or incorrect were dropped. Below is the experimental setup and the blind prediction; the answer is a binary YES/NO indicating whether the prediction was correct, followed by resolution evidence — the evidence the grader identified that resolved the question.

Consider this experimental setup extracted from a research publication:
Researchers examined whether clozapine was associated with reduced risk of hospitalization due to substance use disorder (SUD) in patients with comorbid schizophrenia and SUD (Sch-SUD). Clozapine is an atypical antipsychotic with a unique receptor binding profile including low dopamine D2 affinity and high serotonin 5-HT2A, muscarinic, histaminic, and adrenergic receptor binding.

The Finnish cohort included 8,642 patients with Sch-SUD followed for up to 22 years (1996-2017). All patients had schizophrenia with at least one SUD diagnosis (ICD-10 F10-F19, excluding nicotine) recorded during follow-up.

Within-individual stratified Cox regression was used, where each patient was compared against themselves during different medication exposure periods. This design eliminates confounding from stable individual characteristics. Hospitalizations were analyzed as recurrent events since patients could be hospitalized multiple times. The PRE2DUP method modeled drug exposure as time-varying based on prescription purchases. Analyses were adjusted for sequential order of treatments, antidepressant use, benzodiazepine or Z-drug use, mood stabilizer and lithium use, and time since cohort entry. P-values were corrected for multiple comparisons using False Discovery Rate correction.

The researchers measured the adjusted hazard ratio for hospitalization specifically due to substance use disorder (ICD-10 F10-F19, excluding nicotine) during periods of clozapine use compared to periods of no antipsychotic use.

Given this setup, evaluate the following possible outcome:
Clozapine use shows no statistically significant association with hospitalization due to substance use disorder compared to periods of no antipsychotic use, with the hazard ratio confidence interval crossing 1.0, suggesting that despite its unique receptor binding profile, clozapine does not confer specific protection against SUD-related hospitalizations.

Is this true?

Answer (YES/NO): NO